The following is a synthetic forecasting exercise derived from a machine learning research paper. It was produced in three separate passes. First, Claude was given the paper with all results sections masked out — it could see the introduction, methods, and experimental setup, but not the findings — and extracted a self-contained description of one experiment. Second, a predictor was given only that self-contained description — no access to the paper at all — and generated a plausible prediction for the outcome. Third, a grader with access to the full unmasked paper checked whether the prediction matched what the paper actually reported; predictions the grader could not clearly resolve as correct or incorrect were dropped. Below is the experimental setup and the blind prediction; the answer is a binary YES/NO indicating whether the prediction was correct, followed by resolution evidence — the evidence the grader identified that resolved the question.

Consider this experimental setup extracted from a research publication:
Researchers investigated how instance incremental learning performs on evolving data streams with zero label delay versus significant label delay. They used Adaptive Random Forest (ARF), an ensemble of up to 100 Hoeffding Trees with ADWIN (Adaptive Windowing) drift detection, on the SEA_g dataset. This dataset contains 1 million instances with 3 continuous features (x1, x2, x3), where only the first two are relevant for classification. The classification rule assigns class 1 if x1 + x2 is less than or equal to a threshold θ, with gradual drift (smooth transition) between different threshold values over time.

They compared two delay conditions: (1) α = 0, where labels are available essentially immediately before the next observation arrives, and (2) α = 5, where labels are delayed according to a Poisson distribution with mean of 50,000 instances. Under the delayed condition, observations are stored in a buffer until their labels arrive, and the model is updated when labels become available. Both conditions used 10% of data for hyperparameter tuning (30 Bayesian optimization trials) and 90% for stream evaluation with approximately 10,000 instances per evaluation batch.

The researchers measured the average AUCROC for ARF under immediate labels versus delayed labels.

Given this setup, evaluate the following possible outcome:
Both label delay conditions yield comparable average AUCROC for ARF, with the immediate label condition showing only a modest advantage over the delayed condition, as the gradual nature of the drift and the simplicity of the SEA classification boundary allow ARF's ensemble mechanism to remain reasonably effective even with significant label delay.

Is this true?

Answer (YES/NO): YES